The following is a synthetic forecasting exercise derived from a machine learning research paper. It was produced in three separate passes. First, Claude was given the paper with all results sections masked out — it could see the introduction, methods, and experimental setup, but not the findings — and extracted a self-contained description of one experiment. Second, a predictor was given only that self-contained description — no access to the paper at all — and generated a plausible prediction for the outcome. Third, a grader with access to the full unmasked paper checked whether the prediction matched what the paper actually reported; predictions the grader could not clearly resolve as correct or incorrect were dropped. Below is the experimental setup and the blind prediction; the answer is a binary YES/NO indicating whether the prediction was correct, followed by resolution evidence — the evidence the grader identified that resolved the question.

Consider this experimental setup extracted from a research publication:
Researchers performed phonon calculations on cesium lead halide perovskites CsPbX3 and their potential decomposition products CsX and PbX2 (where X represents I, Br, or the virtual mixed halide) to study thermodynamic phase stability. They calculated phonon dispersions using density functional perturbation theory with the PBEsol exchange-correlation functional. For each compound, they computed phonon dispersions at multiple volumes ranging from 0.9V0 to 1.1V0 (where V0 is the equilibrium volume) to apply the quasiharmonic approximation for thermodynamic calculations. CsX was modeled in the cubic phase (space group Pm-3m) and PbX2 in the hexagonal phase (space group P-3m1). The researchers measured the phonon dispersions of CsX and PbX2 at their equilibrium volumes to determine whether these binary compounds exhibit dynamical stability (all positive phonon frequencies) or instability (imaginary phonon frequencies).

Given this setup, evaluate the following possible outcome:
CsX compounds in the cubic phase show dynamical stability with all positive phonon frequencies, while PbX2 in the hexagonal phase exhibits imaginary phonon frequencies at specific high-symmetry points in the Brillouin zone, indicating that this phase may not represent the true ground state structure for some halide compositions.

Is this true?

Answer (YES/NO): YES